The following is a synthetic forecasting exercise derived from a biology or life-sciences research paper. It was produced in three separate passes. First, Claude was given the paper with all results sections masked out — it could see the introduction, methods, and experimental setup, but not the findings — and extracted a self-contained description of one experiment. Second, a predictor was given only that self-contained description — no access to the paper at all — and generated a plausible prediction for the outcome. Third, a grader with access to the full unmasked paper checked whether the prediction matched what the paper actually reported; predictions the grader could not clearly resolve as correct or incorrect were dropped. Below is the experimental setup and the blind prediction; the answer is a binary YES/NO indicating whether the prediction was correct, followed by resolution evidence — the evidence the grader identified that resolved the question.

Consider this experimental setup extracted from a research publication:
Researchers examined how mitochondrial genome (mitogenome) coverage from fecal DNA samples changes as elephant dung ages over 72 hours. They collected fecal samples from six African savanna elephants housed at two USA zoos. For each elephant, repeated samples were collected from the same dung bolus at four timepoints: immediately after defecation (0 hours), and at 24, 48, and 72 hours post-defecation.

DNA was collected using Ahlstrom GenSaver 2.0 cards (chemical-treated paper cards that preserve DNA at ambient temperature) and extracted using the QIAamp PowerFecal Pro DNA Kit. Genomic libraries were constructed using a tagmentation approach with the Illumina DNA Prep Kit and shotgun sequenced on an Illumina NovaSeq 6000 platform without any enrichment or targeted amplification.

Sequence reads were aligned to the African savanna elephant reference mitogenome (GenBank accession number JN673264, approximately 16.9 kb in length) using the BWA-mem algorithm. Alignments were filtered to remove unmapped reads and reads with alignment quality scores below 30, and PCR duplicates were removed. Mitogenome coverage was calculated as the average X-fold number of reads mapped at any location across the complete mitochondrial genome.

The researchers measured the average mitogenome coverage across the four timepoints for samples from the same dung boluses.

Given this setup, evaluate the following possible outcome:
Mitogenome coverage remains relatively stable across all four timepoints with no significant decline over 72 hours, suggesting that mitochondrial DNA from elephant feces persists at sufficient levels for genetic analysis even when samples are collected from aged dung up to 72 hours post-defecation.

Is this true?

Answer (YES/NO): NO